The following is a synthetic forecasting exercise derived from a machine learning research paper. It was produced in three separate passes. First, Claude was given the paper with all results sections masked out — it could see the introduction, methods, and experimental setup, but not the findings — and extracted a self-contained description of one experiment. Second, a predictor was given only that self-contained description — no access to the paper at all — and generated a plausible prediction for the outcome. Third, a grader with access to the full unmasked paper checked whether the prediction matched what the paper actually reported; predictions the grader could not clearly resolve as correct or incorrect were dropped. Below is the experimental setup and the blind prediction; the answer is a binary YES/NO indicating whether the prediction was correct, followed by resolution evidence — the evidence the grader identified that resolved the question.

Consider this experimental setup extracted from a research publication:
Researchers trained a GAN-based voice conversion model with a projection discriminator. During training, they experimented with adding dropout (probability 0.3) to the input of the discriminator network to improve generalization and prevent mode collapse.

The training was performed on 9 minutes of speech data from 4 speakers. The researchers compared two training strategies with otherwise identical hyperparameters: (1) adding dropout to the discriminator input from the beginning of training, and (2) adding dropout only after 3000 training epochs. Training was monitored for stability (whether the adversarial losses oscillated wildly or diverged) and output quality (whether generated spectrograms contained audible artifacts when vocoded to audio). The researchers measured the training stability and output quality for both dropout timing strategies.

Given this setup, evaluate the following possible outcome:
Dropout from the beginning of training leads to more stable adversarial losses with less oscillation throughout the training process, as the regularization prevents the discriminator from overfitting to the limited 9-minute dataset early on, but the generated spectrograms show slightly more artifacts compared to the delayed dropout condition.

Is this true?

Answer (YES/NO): NO